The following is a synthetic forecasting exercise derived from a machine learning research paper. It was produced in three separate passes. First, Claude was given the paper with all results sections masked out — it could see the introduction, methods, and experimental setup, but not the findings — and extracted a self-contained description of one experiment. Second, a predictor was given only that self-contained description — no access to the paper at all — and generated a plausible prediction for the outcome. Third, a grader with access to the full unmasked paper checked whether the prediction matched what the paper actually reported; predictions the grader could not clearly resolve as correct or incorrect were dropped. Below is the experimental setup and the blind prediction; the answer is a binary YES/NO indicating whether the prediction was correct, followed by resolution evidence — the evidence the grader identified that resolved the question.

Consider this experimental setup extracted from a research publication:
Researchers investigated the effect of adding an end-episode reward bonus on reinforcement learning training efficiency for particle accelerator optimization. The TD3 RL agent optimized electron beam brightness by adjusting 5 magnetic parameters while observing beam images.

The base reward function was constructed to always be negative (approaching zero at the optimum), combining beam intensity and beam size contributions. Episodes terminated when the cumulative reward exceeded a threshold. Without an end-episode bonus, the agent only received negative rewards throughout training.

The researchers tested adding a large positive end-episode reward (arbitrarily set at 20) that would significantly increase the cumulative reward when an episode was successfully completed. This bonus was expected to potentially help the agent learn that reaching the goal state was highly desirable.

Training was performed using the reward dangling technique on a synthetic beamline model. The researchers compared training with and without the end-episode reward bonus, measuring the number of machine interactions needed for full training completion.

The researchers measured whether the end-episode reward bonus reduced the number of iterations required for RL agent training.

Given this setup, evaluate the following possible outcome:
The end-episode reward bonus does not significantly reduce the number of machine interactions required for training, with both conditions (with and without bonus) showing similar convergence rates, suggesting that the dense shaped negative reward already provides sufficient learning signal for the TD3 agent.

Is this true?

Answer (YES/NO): YES